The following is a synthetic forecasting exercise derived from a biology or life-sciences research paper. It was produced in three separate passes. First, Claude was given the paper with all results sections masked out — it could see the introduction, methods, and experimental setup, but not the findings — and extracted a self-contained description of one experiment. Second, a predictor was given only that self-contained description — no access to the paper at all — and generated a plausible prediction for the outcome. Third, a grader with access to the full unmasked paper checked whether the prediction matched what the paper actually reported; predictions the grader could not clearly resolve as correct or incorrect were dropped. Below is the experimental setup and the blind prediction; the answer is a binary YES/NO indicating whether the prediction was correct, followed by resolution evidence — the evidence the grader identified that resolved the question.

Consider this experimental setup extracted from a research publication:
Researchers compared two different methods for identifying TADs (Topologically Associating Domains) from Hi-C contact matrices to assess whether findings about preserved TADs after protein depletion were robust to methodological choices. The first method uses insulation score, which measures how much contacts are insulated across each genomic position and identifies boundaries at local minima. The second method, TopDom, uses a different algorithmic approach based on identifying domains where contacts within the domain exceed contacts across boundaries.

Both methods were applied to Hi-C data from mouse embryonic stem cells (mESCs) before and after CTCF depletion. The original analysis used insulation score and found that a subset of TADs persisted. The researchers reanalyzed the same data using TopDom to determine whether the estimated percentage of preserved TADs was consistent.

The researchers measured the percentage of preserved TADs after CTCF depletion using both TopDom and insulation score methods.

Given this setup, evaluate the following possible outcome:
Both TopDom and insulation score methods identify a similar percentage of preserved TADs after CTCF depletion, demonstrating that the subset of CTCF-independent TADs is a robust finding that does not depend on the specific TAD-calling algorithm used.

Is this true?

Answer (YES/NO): YES